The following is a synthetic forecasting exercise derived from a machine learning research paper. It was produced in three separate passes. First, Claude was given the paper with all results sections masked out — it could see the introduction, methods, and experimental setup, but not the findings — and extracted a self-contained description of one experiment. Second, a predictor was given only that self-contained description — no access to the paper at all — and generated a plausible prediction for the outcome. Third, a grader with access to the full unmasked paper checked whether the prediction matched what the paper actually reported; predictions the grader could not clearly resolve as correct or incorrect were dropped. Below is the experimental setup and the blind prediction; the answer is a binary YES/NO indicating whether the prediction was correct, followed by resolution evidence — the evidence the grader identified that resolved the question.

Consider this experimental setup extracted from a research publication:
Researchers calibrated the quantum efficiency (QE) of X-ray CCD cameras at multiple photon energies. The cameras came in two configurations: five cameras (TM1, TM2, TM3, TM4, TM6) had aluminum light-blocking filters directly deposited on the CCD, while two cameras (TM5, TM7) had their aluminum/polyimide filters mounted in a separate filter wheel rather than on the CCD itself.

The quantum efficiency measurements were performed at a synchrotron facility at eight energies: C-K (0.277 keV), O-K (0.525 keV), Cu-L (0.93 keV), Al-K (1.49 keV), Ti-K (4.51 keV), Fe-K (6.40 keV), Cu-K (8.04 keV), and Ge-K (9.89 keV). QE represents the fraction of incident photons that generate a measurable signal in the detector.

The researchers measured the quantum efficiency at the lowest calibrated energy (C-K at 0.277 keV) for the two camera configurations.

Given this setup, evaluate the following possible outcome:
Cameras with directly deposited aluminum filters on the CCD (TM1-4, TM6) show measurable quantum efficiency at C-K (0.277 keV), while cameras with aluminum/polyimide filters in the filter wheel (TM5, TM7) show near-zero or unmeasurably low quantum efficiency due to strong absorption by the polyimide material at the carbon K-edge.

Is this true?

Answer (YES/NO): NO